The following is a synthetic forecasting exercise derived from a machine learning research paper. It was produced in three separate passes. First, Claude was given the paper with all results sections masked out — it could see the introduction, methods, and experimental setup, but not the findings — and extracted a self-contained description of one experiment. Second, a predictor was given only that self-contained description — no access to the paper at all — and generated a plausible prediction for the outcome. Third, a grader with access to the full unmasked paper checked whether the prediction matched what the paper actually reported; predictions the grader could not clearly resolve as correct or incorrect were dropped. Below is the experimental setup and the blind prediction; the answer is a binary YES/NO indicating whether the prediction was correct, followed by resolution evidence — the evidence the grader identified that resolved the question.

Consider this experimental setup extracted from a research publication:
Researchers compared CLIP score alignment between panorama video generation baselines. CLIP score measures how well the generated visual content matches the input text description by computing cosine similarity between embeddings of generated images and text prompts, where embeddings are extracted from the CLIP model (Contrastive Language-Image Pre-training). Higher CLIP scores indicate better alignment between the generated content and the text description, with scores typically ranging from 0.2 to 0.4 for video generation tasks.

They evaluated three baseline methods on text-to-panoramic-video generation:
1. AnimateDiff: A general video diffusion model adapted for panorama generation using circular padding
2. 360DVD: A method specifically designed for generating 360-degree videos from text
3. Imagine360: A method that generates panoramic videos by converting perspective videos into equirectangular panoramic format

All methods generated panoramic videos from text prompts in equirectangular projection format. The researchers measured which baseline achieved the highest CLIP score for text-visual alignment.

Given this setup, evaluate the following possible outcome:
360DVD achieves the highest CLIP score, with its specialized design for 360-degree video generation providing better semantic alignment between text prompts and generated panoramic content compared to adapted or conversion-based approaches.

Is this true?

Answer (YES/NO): YES